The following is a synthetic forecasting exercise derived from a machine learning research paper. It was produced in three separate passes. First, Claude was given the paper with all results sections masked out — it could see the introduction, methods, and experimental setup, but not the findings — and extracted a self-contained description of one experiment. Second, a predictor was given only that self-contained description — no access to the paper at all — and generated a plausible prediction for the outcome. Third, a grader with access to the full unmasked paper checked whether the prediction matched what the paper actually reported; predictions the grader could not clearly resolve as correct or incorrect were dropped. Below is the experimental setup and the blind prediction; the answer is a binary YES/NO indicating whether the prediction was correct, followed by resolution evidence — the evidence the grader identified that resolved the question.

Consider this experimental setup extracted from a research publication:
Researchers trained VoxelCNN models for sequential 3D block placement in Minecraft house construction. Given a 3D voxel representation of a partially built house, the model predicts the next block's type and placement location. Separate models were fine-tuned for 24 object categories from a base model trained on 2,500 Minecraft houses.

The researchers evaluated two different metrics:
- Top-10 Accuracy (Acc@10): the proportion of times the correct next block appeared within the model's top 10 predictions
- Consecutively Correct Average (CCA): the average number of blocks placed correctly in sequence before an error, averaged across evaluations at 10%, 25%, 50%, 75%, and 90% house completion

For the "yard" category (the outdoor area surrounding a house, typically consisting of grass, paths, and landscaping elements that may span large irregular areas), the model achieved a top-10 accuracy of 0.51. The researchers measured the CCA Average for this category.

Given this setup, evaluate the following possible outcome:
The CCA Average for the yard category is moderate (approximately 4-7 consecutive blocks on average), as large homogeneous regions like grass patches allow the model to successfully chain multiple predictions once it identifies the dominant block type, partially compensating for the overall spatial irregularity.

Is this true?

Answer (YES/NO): NO